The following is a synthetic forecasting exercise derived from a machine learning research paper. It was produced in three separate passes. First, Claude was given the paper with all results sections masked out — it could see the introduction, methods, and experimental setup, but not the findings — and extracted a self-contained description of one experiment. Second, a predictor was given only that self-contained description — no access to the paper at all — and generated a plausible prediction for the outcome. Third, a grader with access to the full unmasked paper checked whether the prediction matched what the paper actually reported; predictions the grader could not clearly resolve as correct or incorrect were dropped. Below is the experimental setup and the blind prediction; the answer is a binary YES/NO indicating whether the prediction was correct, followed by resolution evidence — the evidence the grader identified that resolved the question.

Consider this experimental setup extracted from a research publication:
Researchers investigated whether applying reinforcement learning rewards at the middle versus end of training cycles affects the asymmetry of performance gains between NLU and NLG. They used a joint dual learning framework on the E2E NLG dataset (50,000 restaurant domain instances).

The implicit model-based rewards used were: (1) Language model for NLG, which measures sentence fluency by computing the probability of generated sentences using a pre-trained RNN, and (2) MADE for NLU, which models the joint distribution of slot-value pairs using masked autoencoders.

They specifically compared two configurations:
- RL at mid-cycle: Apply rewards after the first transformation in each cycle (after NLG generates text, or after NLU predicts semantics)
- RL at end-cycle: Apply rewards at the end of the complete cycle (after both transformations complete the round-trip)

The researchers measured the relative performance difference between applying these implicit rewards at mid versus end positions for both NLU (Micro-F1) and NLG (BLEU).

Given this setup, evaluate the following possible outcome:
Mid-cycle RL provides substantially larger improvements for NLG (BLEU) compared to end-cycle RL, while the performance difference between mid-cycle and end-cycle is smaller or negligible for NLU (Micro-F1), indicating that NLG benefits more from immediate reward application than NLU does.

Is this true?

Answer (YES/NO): NO